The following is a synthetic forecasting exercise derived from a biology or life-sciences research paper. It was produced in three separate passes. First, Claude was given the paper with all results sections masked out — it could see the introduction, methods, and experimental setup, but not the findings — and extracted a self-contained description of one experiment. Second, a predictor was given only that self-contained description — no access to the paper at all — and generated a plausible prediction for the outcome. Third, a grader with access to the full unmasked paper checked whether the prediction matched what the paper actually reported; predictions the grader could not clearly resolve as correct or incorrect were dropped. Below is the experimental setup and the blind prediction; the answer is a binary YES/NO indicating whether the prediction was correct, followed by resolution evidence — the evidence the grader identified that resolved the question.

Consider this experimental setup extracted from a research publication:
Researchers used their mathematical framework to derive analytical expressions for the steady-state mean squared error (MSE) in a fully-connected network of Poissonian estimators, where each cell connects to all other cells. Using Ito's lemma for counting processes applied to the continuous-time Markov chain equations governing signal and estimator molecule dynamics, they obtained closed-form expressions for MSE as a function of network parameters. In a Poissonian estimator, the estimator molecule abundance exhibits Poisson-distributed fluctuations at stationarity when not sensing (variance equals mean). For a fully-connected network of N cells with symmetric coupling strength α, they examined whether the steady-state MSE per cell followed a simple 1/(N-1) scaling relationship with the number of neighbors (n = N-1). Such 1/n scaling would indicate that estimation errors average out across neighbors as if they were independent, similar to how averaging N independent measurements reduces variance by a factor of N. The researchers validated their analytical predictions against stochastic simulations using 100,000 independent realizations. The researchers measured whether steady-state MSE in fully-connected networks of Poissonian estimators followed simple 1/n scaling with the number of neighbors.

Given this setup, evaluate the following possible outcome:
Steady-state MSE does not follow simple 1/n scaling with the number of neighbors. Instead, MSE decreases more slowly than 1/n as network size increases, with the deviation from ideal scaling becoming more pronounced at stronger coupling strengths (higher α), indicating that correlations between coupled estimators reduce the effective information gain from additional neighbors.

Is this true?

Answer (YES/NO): NO